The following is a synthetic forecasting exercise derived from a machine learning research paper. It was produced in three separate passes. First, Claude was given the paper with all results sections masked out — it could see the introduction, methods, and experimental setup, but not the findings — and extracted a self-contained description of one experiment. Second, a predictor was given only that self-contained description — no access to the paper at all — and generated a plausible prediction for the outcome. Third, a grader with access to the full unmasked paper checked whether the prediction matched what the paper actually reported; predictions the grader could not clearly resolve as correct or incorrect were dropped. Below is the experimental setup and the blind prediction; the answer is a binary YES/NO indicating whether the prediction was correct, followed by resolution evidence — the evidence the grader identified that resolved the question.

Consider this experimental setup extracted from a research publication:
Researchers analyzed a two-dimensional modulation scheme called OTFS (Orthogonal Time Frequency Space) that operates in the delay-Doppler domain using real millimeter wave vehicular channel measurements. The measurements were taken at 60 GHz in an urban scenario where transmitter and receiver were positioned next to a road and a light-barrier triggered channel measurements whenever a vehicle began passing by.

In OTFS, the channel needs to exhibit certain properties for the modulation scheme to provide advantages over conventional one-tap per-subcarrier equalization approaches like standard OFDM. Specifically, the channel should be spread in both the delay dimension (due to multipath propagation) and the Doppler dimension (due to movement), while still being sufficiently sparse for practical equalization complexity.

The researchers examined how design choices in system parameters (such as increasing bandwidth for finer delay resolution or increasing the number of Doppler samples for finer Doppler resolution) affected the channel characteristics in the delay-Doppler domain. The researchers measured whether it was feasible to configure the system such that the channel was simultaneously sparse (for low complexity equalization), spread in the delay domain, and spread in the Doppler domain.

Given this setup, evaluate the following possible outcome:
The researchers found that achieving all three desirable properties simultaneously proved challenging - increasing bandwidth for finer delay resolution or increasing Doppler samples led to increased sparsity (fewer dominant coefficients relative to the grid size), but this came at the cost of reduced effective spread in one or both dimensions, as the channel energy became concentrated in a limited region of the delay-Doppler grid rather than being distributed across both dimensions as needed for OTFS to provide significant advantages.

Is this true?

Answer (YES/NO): NO